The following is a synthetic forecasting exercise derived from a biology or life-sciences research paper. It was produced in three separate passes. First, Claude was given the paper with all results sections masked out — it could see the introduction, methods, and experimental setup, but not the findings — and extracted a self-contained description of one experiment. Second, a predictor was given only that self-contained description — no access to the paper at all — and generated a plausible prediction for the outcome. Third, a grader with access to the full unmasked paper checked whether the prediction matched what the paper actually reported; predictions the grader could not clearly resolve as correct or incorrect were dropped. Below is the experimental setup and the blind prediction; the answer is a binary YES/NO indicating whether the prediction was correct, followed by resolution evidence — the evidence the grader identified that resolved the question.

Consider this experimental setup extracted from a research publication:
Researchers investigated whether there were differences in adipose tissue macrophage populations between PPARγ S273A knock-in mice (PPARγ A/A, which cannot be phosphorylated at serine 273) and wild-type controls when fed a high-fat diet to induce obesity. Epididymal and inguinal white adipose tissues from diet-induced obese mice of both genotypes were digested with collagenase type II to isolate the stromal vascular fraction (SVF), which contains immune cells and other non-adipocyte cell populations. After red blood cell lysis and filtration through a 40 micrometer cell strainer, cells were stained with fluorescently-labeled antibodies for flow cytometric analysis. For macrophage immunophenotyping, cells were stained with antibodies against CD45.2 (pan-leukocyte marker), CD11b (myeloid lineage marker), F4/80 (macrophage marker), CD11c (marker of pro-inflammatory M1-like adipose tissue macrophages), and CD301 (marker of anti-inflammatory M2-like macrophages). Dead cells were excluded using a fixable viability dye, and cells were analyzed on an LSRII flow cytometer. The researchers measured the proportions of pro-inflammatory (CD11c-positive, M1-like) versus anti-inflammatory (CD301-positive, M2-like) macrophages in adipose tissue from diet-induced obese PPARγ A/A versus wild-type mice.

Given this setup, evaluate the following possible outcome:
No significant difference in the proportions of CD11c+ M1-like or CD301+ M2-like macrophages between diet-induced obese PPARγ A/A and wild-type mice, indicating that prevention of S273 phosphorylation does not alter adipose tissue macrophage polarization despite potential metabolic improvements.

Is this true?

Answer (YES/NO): YES